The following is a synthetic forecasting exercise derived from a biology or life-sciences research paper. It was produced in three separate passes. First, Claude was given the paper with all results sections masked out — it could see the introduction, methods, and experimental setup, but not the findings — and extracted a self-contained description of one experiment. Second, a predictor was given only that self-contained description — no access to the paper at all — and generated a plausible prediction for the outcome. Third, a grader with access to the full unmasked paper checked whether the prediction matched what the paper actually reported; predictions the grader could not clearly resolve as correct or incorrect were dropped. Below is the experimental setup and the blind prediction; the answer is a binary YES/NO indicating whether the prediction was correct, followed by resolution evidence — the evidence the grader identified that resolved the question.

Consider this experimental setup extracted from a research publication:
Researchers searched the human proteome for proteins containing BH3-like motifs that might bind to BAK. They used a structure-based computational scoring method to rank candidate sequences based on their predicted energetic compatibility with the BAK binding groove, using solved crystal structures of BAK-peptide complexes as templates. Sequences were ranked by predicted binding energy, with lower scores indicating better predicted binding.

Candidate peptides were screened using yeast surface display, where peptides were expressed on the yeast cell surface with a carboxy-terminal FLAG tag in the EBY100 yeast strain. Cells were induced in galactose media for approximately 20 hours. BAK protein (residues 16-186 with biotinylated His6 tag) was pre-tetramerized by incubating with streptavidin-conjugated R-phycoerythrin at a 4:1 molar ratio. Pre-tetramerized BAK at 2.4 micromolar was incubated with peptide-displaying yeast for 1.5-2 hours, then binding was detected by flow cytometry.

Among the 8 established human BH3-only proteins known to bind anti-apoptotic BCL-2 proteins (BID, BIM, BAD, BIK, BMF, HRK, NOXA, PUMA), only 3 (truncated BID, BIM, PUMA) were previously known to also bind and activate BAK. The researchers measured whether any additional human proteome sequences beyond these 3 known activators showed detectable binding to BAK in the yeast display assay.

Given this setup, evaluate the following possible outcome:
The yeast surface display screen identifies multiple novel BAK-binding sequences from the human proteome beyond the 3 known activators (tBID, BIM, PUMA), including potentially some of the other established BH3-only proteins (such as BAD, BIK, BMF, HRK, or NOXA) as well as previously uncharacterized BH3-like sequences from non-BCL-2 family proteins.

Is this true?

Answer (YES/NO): NO